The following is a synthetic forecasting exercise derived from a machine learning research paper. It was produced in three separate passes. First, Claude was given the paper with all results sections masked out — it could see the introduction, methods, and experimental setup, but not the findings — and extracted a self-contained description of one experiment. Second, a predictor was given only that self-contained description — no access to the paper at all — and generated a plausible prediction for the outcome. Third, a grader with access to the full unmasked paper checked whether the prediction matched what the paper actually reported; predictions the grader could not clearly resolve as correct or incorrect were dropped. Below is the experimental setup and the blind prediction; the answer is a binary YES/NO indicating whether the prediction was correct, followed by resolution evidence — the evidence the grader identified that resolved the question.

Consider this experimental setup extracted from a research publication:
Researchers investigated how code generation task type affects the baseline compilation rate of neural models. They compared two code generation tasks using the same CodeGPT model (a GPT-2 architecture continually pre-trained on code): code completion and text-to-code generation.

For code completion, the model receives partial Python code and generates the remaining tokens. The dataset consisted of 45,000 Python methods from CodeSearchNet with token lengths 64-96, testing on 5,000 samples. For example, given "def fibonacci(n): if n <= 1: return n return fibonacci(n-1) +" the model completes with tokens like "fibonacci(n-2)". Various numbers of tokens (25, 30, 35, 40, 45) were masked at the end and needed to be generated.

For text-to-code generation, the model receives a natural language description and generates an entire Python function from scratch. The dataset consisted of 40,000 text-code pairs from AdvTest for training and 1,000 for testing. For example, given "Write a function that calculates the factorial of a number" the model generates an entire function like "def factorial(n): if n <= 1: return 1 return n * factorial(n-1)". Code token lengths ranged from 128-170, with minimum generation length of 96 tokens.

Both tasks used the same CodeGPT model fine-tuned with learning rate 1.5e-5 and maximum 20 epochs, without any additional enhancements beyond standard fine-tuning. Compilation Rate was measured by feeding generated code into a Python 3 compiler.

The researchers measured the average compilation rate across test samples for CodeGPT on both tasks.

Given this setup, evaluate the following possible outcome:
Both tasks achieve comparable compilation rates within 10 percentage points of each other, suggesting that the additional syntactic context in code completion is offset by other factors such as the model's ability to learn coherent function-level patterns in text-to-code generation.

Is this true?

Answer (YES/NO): NO